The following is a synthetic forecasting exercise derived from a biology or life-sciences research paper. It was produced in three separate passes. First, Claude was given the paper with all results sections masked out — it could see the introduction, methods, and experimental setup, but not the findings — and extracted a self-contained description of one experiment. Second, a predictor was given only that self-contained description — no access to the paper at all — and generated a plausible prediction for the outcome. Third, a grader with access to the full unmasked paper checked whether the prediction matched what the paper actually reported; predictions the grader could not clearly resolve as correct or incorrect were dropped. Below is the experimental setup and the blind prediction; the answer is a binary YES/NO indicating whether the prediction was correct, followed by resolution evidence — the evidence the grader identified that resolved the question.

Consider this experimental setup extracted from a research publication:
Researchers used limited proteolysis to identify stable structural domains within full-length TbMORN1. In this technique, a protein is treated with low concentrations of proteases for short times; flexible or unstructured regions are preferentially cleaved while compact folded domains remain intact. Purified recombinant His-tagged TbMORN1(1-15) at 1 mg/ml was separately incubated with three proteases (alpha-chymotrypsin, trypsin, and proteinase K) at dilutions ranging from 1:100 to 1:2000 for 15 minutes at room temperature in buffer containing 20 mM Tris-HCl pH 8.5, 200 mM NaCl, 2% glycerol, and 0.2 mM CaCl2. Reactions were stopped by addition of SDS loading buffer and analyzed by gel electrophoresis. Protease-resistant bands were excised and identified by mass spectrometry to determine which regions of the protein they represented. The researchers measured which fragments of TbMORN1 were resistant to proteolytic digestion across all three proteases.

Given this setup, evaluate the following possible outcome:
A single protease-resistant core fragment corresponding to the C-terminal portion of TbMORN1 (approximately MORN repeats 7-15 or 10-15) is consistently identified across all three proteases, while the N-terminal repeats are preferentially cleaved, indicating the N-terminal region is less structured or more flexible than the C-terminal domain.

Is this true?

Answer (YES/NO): NO